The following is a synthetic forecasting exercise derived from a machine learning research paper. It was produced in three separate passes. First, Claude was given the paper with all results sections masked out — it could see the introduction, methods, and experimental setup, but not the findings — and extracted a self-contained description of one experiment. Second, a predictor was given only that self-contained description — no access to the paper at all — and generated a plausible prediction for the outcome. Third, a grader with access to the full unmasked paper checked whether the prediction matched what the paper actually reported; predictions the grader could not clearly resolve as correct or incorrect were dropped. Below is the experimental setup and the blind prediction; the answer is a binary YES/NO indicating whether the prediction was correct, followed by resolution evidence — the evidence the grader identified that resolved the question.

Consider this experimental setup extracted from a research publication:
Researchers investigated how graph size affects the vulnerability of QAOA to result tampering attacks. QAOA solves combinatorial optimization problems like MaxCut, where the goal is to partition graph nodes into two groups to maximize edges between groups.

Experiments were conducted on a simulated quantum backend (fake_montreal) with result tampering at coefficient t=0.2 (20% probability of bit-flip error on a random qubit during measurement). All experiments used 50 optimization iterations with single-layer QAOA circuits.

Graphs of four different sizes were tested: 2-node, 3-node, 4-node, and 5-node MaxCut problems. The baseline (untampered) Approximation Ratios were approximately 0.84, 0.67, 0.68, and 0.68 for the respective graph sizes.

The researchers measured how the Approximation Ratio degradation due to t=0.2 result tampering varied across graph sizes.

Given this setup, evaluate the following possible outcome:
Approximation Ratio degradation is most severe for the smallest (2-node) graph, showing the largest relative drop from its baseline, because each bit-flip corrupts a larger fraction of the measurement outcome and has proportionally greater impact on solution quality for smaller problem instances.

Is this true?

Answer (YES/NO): NO